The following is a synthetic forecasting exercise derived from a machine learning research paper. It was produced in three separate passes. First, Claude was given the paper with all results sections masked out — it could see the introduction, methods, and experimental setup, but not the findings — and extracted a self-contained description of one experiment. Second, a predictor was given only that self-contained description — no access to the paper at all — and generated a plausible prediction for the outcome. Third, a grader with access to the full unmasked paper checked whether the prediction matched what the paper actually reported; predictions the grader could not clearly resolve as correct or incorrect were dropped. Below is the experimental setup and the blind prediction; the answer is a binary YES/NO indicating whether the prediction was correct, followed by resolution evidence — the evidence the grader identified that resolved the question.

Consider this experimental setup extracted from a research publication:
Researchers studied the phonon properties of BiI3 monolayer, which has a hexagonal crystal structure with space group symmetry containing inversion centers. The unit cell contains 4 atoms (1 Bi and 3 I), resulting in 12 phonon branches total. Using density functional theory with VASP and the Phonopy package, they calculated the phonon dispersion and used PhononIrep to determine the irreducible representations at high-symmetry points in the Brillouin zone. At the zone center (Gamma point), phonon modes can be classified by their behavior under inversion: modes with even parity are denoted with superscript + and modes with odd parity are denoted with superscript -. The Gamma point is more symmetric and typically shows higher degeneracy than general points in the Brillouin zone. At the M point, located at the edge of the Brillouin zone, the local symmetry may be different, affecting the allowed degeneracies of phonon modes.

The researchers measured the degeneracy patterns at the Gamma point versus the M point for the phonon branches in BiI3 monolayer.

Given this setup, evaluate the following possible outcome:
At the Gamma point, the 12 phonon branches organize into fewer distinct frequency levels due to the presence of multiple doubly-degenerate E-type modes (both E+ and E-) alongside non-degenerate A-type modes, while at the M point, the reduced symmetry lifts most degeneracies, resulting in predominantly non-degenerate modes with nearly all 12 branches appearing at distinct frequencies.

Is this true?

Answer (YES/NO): YES